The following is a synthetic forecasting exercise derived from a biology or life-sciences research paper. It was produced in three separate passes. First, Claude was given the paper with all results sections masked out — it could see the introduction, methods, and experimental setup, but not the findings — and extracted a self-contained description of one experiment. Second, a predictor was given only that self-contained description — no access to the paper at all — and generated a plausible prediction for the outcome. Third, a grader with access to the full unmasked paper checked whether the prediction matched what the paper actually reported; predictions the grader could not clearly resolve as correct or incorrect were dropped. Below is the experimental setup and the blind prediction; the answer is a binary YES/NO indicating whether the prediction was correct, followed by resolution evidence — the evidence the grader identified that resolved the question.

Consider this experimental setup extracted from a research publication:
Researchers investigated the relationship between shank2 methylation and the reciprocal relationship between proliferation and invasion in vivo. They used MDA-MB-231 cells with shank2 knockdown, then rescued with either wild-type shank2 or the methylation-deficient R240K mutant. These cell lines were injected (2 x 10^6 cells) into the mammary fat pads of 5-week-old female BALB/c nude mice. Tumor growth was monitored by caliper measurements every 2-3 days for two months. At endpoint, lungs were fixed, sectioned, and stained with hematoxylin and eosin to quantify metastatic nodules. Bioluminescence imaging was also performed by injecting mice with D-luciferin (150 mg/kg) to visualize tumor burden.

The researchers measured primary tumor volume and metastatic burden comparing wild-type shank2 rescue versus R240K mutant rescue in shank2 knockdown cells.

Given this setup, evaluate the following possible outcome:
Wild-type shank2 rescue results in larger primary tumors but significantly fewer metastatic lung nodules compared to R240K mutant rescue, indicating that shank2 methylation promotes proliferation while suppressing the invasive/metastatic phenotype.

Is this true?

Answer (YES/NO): NO